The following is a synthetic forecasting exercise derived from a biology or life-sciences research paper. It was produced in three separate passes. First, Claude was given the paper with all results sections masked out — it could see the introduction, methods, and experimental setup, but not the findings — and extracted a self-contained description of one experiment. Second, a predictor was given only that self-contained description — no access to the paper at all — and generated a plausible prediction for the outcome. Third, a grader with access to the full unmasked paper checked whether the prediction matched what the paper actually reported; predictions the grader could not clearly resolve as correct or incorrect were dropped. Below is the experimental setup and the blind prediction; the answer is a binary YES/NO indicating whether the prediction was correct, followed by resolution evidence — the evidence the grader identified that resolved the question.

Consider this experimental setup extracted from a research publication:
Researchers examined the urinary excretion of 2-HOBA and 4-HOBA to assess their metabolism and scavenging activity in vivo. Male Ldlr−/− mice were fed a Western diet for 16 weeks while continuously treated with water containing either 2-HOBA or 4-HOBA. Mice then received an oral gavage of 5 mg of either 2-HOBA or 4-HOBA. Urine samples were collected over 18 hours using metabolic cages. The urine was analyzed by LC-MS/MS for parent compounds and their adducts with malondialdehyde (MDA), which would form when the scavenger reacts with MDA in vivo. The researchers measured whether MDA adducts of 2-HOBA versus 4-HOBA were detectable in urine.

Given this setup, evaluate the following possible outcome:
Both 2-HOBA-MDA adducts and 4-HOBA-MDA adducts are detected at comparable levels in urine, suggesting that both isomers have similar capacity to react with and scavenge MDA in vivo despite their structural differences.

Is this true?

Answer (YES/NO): NO